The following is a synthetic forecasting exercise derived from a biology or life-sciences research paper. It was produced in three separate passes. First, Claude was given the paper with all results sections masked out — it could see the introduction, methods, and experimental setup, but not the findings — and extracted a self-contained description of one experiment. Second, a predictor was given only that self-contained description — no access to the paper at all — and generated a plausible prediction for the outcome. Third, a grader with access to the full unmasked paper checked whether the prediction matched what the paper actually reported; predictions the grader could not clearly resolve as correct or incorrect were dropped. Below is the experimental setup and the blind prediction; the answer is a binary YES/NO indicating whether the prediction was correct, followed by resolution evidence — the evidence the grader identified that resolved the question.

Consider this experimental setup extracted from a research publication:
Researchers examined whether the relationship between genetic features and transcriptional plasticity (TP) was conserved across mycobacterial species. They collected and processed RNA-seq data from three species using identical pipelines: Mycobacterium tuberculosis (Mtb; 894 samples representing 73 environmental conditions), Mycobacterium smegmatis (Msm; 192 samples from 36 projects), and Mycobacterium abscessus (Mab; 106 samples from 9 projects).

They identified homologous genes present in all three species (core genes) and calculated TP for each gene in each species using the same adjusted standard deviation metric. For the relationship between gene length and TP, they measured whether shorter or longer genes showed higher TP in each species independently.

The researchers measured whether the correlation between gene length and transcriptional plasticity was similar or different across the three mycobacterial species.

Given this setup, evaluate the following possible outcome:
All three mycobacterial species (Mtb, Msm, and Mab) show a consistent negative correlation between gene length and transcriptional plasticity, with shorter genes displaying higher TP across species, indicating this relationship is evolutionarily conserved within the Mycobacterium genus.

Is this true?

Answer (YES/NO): YES